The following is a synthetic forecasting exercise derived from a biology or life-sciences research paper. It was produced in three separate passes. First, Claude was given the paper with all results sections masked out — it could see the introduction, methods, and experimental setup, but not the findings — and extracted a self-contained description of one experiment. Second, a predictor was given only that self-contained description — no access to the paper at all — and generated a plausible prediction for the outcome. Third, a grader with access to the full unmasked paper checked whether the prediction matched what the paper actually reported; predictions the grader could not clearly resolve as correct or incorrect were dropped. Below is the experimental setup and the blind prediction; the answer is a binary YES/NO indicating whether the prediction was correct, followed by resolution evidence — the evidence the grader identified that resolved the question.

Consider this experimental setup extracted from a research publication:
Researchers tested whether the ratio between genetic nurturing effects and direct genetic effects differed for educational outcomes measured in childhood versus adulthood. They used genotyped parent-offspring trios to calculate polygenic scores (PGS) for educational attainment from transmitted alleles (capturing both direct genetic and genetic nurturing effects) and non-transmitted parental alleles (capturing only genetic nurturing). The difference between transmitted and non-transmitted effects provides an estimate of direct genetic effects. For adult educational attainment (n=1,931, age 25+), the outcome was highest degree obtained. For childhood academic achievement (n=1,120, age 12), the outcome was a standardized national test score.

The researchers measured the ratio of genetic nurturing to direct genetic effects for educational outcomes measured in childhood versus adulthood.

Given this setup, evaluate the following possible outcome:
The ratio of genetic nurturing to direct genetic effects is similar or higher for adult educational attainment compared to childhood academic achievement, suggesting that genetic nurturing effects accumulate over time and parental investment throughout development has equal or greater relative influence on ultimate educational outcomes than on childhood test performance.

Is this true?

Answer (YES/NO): YES